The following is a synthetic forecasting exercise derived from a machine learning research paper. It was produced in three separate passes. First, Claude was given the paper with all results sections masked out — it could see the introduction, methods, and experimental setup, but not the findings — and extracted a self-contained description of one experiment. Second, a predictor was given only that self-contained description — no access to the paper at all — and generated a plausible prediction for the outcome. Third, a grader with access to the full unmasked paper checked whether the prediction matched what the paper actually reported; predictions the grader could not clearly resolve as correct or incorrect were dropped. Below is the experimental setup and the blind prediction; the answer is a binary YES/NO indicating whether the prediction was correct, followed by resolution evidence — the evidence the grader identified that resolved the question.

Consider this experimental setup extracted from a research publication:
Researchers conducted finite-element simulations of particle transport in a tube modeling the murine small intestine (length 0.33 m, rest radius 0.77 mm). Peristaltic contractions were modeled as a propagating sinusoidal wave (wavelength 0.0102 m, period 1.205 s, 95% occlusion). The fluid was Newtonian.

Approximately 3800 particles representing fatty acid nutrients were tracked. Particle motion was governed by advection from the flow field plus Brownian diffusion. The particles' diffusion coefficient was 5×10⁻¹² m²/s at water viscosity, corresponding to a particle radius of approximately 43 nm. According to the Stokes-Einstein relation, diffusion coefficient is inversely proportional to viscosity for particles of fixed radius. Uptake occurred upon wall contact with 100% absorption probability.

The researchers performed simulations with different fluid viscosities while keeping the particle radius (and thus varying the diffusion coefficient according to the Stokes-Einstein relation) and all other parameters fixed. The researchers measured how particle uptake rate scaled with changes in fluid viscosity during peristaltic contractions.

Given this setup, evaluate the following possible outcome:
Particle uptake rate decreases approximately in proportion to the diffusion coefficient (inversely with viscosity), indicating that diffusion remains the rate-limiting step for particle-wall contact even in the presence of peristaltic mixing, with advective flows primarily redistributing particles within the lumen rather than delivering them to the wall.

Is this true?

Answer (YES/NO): YES